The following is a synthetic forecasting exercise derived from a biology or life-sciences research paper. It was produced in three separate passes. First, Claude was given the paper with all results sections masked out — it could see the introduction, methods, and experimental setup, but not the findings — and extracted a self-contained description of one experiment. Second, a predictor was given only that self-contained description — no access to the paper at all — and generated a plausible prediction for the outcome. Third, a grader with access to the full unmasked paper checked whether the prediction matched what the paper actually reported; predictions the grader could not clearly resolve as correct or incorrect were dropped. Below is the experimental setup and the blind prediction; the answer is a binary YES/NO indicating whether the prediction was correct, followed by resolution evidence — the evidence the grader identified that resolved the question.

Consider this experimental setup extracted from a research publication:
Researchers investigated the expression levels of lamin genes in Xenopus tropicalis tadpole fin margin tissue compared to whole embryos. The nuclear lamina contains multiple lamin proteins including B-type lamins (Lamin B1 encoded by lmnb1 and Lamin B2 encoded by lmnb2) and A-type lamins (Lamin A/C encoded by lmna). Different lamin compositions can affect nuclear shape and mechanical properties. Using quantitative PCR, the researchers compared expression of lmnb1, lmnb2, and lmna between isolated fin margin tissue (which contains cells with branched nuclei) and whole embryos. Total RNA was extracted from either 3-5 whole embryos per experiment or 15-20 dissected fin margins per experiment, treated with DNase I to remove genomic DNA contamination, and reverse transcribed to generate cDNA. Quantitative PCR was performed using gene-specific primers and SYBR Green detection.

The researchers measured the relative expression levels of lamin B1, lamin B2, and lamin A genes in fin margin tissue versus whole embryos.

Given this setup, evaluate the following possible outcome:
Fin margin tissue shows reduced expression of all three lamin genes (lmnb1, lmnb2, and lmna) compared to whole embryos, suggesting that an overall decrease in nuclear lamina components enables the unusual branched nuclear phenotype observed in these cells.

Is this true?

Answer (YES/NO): NO